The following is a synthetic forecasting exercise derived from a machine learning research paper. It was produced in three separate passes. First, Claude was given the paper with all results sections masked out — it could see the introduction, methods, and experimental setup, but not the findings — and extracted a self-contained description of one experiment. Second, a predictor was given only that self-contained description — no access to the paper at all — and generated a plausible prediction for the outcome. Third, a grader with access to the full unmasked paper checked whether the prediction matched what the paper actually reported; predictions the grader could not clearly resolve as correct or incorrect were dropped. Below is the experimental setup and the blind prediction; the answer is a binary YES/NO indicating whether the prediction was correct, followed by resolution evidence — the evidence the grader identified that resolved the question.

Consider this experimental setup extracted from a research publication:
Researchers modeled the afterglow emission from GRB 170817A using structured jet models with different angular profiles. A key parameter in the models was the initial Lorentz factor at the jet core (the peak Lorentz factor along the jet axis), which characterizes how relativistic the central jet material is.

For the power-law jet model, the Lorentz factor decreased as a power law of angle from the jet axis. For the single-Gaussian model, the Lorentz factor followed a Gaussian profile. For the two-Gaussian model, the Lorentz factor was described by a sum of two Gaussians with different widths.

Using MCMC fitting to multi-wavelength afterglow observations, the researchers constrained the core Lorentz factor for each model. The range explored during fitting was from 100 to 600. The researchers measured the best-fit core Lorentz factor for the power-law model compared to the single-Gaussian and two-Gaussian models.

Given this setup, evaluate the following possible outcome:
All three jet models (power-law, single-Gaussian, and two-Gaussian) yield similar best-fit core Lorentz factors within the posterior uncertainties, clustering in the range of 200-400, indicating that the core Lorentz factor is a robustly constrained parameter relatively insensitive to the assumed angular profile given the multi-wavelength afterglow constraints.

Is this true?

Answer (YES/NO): NO